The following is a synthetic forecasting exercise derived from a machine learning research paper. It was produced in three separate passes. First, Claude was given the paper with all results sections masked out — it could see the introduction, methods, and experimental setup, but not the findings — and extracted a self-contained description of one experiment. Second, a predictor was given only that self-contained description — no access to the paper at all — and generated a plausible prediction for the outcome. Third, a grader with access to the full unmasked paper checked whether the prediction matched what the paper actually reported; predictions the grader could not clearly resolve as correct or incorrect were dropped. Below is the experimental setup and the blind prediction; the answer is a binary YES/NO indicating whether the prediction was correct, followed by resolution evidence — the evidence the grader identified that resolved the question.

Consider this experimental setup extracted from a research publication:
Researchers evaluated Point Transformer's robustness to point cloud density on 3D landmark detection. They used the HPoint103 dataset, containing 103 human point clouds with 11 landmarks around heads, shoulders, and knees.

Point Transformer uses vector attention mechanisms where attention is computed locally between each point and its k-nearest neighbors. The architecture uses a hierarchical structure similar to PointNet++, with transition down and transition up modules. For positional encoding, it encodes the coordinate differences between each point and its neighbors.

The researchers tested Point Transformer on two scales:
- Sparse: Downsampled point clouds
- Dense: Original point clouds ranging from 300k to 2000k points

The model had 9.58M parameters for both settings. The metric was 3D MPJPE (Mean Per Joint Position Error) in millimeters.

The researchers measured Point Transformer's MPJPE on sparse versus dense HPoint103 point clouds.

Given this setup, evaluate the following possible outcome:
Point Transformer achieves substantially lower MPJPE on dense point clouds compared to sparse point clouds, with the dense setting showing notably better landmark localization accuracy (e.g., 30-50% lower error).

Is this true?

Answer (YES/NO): NO